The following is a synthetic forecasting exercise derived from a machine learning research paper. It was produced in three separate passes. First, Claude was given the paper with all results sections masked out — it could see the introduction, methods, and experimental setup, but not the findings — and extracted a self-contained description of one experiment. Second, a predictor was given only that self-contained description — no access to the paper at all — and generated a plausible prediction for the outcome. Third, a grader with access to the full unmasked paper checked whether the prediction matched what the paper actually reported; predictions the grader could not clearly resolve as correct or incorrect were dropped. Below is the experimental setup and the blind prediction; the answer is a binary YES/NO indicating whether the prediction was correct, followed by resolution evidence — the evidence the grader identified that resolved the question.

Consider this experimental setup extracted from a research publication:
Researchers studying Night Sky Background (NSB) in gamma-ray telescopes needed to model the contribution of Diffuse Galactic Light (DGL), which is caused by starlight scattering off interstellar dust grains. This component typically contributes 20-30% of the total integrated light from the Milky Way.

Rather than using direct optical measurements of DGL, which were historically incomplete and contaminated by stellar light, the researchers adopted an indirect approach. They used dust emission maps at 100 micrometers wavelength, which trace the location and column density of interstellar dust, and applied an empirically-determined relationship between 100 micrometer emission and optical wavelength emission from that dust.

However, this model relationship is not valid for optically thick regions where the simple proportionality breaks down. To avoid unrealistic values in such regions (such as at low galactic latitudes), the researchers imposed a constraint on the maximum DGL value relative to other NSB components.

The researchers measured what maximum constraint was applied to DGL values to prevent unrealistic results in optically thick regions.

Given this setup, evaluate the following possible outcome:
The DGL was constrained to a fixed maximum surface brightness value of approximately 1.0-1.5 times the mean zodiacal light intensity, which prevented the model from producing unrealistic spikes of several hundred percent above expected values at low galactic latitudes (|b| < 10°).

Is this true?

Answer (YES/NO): NO